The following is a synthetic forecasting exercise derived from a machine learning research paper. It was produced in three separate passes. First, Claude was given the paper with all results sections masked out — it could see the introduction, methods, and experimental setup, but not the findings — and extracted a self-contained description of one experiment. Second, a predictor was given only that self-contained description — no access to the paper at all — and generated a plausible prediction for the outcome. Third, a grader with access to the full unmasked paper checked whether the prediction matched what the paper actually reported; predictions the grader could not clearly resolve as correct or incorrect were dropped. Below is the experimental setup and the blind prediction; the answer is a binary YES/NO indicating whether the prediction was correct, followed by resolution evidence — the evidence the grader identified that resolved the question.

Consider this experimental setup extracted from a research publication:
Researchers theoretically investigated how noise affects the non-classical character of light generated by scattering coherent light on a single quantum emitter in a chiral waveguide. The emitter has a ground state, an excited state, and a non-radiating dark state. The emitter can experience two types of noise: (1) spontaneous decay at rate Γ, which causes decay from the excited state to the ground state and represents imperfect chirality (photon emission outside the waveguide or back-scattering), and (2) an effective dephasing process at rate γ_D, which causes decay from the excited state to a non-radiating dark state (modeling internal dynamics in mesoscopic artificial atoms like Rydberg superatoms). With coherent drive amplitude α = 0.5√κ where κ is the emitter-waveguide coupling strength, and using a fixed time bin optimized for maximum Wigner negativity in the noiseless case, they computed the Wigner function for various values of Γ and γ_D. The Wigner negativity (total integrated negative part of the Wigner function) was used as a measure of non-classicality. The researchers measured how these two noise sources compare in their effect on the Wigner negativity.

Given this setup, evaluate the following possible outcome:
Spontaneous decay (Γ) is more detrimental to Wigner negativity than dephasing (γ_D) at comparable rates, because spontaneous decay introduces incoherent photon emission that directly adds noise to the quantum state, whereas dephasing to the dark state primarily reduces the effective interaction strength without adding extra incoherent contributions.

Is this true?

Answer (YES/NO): NO